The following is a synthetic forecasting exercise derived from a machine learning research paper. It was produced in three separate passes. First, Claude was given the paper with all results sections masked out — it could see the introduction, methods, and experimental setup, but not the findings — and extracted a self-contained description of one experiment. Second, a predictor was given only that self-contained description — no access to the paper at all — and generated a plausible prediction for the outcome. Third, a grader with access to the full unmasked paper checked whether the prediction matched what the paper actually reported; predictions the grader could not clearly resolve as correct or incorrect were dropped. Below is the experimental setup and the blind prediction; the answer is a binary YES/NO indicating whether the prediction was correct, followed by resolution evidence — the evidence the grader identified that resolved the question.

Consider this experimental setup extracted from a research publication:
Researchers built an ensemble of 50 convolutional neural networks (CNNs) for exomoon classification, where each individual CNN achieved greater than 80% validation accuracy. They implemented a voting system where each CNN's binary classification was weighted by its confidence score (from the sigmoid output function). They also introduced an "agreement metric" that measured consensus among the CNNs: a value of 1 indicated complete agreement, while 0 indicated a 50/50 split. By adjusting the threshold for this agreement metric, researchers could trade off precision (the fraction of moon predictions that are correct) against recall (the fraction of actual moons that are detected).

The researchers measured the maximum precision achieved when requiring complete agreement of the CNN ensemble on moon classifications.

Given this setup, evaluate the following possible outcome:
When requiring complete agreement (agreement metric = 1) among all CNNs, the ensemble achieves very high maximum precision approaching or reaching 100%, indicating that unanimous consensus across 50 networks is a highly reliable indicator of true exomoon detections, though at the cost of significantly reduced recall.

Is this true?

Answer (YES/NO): YES